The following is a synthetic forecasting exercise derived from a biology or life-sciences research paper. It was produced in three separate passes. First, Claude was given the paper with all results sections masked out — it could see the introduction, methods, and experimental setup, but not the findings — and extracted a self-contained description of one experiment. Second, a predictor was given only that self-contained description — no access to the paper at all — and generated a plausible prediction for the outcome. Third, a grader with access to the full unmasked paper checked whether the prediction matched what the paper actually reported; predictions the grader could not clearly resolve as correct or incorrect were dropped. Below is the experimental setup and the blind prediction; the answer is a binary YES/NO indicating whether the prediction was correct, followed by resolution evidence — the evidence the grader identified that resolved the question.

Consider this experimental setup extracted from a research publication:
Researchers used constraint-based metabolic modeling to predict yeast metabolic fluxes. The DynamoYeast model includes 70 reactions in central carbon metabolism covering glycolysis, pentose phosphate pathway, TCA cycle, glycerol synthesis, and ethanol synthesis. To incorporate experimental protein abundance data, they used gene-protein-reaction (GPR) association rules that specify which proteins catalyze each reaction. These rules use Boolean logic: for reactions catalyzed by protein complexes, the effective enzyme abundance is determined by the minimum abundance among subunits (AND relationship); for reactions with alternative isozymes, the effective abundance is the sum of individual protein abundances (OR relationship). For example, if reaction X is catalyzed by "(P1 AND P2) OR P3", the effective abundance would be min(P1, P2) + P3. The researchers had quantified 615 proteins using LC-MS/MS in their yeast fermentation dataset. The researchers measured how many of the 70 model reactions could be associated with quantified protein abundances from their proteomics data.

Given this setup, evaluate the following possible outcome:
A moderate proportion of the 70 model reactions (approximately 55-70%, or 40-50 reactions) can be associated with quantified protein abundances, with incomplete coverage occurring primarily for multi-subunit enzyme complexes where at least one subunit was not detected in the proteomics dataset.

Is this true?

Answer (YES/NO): NO